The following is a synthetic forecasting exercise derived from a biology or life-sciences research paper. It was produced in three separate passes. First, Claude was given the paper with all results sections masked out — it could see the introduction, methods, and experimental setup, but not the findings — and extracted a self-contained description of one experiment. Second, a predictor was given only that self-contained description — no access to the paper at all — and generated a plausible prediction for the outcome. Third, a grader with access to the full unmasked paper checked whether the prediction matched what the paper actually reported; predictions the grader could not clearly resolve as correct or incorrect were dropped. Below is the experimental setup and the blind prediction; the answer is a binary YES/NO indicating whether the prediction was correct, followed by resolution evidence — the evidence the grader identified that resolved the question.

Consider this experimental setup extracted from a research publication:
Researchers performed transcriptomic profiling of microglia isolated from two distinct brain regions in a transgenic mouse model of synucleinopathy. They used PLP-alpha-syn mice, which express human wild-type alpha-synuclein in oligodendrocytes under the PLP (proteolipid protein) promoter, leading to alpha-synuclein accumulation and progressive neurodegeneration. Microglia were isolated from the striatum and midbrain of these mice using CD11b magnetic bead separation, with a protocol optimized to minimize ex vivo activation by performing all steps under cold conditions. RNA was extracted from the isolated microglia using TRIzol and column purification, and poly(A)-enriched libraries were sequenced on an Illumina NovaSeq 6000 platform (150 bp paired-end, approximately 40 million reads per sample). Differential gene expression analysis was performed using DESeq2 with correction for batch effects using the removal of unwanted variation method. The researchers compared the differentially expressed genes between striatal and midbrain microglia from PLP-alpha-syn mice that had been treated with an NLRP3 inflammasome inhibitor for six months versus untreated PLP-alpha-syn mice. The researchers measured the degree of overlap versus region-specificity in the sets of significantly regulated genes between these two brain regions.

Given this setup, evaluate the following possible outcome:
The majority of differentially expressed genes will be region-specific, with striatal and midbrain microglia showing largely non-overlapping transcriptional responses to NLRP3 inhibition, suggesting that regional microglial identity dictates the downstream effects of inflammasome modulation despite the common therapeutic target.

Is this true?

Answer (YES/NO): NO